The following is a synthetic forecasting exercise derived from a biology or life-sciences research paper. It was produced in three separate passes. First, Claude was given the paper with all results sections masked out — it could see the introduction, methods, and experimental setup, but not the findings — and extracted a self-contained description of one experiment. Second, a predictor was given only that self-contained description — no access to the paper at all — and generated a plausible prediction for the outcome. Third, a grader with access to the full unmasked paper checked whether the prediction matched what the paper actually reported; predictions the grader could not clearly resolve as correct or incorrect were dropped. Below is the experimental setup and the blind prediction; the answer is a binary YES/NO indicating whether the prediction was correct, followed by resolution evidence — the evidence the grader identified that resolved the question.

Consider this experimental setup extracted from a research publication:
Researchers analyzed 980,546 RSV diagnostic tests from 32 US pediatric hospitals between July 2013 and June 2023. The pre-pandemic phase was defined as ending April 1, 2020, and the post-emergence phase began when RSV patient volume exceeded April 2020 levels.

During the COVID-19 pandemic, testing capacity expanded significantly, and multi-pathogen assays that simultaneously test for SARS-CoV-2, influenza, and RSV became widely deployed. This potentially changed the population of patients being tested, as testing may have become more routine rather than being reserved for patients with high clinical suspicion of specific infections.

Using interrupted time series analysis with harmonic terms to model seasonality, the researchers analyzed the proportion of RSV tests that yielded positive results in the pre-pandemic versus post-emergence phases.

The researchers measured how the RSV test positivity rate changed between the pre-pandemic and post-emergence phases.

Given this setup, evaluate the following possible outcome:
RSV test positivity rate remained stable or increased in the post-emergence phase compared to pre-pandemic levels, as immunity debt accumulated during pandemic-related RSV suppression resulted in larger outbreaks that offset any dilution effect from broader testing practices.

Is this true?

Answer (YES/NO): NO